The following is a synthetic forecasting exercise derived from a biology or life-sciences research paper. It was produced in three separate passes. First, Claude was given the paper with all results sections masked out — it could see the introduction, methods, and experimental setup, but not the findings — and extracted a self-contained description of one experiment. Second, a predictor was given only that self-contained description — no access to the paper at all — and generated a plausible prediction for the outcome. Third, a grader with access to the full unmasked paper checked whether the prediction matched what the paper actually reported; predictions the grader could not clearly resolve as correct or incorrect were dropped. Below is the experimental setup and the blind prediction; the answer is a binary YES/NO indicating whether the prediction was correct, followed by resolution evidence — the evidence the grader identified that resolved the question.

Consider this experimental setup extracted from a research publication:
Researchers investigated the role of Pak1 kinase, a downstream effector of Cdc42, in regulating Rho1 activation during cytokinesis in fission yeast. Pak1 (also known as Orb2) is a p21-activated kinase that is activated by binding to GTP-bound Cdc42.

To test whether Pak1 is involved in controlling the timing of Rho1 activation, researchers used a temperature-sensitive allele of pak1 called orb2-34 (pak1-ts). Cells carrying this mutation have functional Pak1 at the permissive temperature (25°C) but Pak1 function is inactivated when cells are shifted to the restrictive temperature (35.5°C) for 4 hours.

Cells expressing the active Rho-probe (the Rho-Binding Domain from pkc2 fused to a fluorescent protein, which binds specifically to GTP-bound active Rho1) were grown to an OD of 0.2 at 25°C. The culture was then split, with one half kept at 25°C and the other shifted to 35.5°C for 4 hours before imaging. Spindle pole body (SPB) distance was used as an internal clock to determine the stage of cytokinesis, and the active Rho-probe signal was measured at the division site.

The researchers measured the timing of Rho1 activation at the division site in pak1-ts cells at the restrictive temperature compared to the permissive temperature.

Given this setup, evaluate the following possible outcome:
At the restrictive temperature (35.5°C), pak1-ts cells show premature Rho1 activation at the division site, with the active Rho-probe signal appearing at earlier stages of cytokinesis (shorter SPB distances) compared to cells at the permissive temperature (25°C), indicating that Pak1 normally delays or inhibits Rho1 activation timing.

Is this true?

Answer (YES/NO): YES